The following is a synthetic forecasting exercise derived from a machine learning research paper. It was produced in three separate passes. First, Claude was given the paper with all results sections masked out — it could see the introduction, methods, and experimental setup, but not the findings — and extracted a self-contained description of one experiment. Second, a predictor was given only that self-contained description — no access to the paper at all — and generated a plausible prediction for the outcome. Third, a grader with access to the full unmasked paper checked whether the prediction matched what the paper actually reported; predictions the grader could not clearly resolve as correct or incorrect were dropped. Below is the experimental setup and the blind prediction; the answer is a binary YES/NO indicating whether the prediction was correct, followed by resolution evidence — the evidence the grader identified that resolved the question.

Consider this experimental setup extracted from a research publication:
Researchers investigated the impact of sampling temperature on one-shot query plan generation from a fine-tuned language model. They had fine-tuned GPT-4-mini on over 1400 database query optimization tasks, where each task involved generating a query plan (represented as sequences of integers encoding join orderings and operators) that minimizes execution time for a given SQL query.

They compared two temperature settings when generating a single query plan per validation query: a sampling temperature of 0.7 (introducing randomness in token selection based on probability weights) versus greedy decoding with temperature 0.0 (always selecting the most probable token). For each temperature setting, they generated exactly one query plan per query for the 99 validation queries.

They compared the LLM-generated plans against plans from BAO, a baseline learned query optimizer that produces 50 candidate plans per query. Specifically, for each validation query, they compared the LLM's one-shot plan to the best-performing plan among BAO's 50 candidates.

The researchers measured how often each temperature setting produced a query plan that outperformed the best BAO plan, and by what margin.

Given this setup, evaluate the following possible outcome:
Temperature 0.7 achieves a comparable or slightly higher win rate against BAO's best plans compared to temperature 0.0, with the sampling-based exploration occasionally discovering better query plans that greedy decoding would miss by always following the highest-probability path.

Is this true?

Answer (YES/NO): NO